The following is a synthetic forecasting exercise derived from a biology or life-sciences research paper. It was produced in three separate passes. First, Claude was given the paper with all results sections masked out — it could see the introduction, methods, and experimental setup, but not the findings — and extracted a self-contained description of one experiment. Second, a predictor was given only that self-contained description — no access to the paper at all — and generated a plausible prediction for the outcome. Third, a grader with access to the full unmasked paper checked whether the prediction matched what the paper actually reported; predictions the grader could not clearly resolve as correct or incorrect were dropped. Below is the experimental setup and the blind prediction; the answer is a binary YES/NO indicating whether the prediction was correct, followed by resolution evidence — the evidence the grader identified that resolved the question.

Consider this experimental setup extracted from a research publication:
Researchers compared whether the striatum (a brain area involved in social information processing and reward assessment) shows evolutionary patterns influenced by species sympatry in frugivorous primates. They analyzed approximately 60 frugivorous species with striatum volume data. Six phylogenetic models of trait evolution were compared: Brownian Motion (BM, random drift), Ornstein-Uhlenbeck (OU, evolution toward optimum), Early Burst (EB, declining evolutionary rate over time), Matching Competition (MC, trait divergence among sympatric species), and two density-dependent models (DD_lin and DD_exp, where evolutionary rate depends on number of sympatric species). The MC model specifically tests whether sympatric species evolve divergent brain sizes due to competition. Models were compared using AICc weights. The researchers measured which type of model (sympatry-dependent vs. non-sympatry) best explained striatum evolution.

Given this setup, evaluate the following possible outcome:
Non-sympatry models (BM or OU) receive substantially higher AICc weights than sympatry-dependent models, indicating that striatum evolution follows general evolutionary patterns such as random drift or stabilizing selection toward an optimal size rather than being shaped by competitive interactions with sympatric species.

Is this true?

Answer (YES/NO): NO